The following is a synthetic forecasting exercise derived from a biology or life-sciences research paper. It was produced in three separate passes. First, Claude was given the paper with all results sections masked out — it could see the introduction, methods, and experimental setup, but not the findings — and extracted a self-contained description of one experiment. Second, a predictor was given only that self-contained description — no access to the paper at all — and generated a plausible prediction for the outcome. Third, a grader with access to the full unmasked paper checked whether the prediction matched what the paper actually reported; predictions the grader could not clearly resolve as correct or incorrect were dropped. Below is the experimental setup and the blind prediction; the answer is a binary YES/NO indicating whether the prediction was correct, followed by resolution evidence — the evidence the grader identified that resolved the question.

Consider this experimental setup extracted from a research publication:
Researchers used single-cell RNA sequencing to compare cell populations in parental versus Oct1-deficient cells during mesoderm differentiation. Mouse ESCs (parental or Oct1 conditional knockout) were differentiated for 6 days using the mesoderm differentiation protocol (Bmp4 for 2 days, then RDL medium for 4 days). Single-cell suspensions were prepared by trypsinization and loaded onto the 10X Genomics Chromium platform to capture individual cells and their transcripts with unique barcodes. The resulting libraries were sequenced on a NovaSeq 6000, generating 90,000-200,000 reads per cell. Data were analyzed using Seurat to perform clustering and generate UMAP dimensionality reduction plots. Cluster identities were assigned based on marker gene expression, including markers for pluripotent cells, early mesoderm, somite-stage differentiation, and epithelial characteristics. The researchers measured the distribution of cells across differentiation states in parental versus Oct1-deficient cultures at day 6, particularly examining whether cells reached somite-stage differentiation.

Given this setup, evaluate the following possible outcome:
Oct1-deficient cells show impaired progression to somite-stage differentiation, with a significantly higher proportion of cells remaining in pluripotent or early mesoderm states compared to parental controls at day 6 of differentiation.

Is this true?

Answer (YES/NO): NO